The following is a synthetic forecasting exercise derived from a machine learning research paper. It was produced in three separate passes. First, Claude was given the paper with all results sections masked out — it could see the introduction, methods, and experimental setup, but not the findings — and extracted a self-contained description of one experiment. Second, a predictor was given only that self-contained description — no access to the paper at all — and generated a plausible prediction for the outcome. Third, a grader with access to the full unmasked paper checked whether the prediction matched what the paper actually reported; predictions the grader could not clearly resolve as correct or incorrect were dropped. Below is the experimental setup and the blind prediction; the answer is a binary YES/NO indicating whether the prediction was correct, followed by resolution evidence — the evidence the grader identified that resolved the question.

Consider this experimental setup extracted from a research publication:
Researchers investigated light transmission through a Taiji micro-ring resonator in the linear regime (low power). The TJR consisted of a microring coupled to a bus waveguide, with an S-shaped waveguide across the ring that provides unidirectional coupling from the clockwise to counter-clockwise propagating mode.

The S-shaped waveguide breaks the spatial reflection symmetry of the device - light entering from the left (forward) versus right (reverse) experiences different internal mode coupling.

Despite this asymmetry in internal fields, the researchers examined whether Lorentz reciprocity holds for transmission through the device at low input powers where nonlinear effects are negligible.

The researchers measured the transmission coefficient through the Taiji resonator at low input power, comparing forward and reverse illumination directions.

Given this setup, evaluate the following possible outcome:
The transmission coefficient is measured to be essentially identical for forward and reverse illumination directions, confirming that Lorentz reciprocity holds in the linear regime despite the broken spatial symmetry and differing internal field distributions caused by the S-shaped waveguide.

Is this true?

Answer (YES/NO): YES